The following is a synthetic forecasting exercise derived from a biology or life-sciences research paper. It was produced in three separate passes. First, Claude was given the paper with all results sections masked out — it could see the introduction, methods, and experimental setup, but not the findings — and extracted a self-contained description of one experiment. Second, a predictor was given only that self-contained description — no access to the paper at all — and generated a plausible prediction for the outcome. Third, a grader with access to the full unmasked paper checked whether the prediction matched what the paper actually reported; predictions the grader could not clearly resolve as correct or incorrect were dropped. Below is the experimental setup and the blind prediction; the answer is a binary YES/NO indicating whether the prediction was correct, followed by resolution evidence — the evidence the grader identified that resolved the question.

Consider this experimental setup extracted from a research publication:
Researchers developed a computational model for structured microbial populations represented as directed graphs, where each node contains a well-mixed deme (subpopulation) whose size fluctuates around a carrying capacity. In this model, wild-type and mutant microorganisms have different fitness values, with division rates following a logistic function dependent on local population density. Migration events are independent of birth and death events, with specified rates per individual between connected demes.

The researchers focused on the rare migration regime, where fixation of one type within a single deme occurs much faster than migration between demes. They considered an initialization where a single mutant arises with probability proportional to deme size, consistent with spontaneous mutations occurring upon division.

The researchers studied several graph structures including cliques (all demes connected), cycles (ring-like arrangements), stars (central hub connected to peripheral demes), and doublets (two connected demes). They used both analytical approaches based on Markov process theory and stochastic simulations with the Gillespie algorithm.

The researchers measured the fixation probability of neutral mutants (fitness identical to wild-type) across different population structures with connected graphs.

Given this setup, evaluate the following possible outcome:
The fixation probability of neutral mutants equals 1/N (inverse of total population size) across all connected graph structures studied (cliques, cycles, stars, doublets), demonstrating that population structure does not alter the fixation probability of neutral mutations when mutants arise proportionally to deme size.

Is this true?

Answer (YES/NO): YES